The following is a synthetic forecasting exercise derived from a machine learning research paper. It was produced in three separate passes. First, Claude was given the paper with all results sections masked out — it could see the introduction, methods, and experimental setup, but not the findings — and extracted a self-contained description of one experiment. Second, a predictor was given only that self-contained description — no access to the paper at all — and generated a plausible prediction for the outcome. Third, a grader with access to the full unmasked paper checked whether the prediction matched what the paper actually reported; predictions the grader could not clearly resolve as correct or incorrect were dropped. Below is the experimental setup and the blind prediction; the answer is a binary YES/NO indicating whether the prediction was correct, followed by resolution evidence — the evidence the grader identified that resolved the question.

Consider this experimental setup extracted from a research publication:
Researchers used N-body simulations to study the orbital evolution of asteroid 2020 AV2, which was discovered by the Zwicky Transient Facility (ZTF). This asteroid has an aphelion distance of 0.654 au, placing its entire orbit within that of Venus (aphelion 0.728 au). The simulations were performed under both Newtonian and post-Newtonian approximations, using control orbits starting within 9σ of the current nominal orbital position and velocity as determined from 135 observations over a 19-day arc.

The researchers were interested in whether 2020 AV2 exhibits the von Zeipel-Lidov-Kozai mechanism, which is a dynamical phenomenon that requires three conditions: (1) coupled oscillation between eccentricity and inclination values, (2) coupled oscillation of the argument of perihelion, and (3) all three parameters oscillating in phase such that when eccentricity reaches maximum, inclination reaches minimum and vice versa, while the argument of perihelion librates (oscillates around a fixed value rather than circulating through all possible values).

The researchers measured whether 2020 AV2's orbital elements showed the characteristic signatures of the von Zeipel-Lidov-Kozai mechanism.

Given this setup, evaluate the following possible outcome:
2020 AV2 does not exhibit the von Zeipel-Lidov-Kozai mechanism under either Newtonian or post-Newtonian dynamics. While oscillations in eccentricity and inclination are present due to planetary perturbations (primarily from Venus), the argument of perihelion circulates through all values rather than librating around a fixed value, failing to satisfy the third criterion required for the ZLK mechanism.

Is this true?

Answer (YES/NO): NO